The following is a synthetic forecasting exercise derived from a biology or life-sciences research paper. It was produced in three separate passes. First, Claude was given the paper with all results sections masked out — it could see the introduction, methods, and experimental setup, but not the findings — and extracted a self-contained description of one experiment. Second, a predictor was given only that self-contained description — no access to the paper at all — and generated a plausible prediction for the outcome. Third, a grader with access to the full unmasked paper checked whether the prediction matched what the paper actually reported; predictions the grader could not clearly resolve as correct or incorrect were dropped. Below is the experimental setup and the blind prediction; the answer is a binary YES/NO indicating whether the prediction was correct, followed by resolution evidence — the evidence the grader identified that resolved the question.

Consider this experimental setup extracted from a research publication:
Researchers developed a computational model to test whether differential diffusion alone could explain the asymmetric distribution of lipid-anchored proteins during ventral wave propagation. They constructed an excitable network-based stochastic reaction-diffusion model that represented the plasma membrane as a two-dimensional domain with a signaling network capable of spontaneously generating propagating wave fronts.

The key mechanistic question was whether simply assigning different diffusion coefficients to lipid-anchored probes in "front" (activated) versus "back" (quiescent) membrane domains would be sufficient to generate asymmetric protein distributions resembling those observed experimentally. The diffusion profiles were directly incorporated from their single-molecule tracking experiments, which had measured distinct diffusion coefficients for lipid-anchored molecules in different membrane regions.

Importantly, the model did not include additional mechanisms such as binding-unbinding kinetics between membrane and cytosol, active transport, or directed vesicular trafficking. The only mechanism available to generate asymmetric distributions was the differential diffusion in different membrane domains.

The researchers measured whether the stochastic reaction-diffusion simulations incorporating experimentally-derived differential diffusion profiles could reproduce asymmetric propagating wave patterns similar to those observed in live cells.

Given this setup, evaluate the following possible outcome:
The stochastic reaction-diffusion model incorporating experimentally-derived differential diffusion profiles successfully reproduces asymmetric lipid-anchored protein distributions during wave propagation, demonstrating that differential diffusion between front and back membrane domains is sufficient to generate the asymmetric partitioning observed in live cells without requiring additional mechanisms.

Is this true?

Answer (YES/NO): YES